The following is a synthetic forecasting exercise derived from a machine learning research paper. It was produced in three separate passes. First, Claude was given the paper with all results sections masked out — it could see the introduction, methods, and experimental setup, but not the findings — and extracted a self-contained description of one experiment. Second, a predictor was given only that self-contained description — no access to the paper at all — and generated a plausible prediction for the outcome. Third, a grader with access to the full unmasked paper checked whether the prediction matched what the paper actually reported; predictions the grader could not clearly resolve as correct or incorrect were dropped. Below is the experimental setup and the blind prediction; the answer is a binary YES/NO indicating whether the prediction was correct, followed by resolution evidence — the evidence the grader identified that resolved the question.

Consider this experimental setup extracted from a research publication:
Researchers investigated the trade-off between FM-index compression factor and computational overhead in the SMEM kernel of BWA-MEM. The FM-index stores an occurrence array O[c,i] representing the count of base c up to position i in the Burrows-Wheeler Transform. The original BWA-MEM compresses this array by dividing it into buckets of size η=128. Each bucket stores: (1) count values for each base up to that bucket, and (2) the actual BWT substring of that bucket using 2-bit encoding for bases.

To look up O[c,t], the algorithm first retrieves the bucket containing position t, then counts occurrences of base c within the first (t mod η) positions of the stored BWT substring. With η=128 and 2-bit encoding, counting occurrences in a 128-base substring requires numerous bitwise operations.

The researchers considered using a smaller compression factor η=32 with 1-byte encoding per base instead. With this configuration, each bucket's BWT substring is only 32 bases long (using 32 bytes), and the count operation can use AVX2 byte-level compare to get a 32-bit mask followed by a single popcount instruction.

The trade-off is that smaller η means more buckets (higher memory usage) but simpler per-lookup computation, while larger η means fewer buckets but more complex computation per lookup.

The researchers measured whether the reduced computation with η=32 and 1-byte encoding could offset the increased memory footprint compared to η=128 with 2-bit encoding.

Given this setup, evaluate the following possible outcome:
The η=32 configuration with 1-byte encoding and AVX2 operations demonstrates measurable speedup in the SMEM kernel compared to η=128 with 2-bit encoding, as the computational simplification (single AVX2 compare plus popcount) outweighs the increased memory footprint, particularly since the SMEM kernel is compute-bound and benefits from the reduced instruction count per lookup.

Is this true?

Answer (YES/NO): NO